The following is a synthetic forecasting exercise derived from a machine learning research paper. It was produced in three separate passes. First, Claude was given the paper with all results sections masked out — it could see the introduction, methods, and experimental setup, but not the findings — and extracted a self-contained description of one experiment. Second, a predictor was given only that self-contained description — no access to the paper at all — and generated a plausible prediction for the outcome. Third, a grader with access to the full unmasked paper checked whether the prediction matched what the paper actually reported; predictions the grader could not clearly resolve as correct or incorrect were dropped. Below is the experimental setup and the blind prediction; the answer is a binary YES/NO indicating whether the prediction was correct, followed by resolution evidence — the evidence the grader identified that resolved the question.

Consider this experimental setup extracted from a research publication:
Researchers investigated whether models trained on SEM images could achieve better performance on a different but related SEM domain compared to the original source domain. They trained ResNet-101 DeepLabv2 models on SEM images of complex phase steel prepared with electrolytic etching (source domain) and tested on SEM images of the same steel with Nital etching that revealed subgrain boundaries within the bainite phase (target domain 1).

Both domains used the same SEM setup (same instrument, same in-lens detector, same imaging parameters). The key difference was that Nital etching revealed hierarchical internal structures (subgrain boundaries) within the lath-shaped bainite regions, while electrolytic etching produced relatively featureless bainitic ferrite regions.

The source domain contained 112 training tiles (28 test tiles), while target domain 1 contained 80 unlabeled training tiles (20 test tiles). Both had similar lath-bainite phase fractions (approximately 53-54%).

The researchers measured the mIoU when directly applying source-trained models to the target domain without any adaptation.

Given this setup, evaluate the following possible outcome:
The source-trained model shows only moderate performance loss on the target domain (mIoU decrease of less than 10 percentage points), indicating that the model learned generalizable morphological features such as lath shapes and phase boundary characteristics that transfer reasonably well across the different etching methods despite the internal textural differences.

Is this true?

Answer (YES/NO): NO